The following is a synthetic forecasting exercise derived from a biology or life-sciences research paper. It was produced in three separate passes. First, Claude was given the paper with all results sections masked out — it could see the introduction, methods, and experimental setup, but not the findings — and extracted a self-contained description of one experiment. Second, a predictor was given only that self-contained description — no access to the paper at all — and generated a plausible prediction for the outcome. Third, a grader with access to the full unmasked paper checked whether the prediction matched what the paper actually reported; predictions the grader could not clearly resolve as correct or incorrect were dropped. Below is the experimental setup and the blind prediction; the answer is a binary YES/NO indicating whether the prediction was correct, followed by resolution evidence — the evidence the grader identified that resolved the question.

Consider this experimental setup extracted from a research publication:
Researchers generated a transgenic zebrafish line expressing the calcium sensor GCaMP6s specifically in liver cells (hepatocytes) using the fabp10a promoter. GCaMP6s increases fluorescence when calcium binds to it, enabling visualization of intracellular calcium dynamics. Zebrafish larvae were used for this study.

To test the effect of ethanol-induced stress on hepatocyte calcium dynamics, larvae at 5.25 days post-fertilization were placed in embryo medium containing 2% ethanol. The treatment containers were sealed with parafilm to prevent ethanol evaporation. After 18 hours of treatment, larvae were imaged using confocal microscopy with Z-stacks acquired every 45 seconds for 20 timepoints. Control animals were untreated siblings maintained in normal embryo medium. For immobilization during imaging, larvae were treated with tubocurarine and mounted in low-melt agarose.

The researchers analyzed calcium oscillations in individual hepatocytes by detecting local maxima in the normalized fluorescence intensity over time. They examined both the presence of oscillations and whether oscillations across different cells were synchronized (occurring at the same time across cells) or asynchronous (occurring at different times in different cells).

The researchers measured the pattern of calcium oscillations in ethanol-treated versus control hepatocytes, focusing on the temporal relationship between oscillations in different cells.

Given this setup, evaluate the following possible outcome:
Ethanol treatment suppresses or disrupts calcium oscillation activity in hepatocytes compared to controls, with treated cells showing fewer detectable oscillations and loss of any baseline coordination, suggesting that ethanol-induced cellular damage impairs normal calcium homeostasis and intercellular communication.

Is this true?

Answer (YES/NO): NO